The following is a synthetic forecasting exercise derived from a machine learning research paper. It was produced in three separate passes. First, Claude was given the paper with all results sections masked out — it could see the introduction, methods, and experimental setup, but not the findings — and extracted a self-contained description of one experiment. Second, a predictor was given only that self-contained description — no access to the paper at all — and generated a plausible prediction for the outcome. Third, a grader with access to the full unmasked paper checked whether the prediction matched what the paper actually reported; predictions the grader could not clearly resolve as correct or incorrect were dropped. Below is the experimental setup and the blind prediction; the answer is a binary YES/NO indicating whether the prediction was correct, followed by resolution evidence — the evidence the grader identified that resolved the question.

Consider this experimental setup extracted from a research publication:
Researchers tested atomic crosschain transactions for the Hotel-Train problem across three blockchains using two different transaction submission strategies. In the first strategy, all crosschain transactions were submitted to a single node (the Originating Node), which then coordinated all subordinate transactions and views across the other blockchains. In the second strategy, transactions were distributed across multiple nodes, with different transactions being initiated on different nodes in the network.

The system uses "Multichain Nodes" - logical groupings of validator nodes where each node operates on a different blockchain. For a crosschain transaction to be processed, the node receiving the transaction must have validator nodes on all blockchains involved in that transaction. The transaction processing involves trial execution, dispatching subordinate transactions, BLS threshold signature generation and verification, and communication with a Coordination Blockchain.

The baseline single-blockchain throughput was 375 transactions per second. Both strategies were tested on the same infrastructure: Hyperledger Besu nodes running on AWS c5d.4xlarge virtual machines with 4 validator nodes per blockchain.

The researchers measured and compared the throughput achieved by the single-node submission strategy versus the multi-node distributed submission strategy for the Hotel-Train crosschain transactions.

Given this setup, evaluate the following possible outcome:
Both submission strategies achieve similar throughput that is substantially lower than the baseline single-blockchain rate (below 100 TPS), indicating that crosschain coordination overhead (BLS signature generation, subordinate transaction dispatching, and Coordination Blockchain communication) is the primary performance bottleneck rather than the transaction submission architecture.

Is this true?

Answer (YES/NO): NO